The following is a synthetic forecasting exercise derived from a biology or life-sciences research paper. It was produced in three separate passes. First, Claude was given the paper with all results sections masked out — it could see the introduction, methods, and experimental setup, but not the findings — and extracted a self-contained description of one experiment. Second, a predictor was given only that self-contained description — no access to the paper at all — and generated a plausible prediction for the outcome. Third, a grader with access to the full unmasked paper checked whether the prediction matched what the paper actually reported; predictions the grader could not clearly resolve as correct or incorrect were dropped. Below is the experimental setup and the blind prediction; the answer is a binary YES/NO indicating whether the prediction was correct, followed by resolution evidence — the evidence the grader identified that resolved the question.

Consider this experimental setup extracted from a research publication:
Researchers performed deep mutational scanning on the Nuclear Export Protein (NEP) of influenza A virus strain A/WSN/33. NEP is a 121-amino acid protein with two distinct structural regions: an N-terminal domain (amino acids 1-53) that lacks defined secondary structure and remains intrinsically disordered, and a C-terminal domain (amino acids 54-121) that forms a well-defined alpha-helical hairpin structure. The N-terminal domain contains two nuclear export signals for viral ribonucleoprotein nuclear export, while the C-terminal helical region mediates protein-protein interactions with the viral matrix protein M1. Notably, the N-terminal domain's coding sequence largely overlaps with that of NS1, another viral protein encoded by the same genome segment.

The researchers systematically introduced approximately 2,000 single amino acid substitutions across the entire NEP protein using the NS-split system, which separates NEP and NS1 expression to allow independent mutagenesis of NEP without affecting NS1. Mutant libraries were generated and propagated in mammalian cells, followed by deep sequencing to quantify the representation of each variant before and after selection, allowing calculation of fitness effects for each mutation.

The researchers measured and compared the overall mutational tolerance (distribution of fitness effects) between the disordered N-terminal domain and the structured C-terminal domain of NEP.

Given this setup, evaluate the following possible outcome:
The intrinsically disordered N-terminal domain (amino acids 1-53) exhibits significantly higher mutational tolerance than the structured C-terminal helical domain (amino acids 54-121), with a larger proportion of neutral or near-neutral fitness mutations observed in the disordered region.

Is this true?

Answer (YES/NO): YES